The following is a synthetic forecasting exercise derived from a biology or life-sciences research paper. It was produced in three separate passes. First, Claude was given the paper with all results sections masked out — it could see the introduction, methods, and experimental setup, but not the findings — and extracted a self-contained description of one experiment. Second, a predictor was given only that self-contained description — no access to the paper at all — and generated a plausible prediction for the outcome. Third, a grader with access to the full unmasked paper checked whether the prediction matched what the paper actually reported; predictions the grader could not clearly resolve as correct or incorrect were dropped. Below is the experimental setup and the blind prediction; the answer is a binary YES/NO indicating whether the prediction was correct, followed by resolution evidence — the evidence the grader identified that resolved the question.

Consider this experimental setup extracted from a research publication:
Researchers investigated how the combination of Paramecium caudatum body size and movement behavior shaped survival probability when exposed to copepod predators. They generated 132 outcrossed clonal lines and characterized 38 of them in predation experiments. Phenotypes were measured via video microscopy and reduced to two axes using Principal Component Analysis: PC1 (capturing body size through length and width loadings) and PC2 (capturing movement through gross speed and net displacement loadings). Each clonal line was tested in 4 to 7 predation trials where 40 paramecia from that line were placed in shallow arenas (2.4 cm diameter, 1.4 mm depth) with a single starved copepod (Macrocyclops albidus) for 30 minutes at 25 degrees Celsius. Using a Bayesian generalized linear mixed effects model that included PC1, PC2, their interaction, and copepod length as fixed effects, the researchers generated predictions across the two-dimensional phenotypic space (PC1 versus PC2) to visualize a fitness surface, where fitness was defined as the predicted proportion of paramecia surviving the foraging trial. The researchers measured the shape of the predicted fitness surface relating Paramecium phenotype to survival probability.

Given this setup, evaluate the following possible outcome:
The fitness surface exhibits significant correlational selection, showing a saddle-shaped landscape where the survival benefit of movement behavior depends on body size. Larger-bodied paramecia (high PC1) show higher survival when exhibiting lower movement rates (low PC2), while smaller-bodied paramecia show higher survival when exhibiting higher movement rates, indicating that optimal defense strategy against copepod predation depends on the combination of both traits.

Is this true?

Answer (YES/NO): NO